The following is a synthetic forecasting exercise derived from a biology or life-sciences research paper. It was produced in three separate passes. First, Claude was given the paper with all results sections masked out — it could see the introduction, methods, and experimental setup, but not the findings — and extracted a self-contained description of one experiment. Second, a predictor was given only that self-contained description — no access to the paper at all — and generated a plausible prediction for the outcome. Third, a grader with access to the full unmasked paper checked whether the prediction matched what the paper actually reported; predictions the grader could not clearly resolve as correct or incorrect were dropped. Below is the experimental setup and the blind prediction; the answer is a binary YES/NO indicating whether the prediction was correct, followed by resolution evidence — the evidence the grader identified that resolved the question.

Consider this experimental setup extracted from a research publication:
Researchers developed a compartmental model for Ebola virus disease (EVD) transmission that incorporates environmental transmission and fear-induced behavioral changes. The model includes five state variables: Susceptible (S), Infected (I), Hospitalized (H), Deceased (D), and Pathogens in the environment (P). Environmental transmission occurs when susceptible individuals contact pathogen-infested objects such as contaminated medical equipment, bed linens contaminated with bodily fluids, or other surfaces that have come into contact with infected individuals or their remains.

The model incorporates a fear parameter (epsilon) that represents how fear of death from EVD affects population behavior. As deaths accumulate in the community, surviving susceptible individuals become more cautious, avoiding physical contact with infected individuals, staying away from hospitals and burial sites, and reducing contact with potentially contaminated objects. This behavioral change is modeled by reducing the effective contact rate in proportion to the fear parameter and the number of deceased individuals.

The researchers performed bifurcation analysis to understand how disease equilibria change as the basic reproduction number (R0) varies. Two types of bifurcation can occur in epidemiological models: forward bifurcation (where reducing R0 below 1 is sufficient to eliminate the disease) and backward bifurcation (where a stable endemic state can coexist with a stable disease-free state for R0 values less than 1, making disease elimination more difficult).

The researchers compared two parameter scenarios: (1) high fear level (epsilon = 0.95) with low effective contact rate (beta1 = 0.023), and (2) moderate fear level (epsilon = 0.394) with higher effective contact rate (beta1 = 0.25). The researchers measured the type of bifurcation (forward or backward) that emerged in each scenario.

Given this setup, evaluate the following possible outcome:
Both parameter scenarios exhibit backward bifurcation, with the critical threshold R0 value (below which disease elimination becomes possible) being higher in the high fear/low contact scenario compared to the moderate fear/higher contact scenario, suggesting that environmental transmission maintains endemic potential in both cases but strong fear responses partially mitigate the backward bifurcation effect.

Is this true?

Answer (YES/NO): NO